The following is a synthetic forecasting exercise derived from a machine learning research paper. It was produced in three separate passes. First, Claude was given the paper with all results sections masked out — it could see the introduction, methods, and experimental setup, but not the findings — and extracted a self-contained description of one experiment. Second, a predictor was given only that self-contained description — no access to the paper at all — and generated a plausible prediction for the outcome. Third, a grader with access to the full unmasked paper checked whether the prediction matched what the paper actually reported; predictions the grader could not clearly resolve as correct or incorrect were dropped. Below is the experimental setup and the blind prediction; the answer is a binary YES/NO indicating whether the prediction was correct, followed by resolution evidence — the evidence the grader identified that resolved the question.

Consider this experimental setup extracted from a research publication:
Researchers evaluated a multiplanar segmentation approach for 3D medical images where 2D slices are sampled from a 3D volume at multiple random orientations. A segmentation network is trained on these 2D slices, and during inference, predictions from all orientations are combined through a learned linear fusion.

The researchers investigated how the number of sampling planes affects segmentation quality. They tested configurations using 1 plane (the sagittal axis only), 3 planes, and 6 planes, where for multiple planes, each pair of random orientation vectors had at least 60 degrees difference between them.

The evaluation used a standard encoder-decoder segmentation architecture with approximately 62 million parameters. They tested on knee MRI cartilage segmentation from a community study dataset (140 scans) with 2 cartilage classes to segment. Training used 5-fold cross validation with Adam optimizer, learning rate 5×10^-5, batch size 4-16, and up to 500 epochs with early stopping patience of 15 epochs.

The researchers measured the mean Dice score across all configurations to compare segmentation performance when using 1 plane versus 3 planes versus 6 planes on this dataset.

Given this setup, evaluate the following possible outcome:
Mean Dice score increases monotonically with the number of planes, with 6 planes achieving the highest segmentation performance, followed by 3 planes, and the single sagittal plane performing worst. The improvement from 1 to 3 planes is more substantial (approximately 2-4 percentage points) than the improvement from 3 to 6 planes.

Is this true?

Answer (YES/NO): NO